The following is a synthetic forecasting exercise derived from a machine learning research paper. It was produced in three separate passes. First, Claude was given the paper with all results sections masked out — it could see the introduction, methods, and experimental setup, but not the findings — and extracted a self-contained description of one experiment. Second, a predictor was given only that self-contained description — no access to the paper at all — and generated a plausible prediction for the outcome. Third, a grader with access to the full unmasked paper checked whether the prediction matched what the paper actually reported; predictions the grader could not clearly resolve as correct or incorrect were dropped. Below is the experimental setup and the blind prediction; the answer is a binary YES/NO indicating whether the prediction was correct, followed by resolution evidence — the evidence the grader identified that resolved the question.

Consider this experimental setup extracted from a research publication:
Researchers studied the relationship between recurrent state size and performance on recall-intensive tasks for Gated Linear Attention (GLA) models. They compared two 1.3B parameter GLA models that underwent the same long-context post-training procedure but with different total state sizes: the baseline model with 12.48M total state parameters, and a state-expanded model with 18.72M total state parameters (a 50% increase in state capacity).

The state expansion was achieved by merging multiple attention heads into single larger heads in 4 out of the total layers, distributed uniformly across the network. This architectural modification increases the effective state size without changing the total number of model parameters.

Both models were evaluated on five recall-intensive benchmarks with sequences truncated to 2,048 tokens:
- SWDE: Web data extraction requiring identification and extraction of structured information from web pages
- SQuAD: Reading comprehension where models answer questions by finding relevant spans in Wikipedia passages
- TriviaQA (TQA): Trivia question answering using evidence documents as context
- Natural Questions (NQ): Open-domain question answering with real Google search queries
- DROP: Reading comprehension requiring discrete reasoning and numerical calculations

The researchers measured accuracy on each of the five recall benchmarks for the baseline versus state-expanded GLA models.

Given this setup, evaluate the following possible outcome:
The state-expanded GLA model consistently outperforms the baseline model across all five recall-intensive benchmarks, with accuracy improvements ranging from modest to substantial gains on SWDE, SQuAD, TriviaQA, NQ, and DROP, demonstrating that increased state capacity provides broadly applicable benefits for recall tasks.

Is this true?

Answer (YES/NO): NO